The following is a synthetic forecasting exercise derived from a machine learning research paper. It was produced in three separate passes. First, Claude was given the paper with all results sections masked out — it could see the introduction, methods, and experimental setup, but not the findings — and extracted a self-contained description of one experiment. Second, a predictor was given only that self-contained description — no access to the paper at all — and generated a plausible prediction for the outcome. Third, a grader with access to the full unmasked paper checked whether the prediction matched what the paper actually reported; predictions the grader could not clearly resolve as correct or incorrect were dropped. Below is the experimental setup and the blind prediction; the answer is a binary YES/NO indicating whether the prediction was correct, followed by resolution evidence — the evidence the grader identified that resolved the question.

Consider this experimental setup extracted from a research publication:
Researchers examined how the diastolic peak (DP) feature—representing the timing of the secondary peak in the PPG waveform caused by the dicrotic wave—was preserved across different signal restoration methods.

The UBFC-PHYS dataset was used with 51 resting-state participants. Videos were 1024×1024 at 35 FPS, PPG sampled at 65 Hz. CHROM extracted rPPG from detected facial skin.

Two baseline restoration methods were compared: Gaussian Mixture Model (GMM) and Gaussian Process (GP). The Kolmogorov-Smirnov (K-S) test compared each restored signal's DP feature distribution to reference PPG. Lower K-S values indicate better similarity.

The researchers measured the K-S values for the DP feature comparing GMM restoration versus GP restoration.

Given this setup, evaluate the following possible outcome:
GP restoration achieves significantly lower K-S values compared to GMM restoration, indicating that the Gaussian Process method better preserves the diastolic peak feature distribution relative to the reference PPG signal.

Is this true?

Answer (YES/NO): YES